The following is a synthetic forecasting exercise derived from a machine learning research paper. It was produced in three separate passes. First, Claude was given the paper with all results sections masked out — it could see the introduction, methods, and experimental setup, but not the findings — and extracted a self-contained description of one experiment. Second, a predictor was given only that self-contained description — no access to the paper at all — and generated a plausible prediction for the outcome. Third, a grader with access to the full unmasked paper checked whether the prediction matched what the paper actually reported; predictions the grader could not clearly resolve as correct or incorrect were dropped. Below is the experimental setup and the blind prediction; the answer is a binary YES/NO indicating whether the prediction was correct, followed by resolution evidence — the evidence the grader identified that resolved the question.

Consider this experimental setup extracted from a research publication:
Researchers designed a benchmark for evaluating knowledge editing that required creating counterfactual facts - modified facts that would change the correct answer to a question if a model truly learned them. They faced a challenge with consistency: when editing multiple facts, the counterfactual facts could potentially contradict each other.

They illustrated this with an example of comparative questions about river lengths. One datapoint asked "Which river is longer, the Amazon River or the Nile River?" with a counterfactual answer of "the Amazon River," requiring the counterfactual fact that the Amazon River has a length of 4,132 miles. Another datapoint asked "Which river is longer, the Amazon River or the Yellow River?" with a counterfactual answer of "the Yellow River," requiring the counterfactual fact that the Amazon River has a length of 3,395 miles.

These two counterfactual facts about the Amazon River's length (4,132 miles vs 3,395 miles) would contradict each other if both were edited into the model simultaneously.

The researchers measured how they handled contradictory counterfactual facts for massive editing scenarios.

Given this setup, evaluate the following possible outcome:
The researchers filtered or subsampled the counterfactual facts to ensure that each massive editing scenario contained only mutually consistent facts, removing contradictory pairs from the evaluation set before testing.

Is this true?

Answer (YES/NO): YES